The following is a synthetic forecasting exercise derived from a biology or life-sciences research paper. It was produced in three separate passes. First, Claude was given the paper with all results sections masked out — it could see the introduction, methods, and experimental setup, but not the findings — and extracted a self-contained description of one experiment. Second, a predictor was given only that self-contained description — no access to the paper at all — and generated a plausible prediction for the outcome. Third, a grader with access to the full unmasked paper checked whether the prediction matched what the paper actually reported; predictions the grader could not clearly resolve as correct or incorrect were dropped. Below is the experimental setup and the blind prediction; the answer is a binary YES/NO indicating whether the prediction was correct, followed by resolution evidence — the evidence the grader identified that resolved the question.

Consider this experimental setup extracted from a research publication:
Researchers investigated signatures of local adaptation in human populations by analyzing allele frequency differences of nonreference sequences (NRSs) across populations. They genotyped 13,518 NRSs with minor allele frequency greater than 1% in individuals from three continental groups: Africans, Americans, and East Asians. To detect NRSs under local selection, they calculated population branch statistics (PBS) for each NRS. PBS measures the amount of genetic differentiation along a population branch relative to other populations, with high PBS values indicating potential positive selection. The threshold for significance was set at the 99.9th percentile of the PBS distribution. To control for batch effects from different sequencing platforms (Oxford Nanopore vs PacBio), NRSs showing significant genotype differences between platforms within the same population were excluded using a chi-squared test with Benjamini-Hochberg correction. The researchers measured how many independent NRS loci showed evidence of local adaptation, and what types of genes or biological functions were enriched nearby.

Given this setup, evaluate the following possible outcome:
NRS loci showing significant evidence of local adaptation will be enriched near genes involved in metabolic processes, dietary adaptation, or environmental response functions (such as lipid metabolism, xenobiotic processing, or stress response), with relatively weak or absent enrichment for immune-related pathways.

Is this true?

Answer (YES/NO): YES